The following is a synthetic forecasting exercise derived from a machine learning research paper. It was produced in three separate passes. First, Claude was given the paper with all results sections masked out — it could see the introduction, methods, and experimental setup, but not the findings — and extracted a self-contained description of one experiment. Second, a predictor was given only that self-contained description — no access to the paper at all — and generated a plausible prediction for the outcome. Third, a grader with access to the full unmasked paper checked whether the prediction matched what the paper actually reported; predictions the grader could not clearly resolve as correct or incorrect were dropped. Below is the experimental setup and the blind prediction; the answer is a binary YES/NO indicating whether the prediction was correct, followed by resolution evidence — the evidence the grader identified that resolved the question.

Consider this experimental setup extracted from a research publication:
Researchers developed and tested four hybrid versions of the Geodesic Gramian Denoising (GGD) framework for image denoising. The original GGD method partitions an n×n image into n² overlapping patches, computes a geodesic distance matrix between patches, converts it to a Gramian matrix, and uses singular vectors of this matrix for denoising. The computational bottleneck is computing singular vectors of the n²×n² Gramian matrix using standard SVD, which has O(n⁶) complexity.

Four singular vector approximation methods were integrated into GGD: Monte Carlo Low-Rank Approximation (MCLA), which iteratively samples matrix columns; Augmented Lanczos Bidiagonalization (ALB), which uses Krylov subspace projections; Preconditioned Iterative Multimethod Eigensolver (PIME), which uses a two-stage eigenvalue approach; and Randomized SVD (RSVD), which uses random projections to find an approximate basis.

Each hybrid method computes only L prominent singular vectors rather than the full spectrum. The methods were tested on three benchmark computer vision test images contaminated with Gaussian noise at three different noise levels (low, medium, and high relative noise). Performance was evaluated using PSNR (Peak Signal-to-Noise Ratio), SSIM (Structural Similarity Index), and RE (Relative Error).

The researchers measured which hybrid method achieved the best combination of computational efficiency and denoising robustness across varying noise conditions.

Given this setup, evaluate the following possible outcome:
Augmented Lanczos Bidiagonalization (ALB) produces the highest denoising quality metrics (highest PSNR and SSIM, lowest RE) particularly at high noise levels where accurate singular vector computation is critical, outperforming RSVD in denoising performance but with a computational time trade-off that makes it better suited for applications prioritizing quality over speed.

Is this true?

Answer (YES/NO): NO